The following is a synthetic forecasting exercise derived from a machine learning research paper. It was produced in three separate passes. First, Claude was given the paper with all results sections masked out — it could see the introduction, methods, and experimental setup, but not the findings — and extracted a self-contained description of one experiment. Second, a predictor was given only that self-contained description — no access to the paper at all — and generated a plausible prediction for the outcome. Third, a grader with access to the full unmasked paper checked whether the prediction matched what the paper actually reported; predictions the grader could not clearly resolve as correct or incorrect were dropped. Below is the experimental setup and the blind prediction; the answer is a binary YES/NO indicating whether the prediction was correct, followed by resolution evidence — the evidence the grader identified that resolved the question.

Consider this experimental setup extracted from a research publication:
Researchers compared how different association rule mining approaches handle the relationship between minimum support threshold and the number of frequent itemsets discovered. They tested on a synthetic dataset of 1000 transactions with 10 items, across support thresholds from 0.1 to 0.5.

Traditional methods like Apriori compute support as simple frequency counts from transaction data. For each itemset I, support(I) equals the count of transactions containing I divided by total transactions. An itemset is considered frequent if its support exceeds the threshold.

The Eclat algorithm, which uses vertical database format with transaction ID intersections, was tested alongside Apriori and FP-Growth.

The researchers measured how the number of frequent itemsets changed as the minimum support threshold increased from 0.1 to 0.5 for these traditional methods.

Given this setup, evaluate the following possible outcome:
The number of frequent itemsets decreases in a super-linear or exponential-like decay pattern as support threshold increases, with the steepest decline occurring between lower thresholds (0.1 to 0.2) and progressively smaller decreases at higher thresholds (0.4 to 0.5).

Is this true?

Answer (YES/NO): NO